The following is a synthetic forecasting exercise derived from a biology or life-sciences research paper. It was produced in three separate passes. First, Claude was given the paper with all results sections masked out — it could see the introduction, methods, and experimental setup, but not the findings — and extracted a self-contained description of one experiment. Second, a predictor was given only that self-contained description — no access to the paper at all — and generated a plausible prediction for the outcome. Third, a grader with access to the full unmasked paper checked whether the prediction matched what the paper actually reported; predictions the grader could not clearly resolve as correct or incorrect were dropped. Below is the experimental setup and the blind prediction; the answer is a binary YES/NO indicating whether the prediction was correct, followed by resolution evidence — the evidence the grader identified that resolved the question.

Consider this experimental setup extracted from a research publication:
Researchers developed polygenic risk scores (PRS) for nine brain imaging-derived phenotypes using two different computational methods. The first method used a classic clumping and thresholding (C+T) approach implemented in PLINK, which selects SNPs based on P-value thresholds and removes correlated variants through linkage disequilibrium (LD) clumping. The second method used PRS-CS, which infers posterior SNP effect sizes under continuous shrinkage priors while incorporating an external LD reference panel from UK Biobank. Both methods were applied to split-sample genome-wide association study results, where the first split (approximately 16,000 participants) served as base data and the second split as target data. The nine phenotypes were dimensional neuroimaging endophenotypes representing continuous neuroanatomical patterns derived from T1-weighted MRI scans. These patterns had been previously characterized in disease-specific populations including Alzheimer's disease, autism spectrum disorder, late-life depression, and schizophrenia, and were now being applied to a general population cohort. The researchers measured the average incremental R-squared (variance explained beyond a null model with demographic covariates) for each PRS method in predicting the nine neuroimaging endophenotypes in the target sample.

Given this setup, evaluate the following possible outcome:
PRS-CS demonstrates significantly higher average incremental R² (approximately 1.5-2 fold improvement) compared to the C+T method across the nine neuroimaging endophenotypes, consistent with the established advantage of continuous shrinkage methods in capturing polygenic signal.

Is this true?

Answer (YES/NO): NO